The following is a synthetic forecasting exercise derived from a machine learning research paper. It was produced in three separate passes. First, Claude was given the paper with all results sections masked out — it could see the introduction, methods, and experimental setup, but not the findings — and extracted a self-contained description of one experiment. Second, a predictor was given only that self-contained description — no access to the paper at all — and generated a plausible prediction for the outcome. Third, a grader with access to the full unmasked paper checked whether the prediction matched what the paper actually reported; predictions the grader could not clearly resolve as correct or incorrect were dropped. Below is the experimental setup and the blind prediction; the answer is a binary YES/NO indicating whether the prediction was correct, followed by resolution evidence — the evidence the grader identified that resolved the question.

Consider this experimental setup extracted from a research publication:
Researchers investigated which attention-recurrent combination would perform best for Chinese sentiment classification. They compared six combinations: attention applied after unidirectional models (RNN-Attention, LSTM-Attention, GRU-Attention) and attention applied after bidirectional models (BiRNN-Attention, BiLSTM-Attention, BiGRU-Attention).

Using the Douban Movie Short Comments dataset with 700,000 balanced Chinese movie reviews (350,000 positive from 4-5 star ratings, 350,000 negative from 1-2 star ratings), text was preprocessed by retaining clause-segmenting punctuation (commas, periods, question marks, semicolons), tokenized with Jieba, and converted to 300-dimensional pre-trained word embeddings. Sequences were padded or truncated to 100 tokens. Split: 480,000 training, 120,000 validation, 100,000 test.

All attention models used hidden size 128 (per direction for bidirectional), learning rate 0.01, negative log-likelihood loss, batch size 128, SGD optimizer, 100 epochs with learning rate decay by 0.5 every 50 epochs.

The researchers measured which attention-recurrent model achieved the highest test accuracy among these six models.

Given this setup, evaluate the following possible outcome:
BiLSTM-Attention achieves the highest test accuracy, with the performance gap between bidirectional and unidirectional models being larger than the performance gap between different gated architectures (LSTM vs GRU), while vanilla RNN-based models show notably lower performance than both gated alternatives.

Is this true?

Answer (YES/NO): NO